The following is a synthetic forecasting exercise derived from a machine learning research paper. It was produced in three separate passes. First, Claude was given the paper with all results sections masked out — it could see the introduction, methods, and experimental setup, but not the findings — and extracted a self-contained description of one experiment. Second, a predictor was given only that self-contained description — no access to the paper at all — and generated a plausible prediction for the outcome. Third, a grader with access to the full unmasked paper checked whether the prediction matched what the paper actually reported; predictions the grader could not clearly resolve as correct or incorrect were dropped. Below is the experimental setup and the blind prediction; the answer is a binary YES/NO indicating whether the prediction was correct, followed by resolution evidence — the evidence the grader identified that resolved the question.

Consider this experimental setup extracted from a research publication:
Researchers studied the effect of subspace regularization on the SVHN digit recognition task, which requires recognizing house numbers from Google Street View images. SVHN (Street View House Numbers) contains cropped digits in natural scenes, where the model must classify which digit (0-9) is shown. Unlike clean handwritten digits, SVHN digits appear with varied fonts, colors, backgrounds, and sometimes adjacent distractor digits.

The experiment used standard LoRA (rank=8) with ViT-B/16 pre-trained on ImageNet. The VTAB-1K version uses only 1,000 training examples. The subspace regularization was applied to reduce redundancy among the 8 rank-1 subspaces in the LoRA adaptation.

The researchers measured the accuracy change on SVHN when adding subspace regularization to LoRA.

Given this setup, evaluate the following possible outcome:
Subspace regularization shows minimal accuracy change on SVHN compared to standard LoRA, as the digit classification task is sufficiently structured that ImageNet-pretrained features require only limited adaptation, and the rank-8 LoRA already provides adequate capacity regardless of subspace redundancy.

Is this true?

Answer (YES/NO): NO